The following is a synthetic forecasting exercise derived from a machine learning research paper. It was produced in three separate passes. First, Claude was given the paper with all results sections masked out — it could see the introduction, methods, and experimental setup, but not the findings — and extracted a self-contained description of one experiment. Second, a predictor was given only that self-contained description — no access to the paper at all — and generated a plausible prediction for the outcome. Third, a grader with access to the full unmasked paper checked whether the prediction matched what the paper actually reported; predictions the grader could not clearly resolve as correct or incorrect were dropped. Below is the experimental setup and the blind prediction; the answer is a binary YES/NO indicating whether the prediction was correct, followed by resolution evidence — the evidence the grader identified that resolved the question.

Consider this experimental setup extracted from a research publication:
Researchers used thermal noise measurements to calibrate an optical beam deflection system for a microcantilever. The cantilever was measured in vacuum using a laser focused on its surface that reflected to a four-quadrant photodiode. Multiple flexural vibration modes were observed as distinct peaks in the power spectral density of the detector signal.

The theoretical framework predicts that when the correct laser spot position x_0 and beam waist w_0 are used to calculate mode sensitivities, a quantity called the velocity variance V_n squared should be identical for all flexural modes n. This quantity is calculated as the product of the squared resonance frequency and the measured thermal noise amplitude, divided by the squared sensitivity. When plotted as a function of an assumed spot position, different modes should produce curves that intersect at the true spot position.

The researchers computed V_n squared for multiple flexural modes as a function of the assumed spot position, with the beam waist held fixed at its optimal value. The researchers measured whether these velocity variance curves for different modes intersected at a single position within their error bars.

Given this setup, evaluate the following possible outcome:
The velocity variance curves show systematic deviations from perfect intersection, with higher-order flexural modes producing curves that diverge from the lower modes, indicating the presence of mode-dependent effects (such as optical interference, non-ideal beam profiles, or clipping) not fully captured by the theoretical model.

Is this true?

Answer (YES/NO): NO